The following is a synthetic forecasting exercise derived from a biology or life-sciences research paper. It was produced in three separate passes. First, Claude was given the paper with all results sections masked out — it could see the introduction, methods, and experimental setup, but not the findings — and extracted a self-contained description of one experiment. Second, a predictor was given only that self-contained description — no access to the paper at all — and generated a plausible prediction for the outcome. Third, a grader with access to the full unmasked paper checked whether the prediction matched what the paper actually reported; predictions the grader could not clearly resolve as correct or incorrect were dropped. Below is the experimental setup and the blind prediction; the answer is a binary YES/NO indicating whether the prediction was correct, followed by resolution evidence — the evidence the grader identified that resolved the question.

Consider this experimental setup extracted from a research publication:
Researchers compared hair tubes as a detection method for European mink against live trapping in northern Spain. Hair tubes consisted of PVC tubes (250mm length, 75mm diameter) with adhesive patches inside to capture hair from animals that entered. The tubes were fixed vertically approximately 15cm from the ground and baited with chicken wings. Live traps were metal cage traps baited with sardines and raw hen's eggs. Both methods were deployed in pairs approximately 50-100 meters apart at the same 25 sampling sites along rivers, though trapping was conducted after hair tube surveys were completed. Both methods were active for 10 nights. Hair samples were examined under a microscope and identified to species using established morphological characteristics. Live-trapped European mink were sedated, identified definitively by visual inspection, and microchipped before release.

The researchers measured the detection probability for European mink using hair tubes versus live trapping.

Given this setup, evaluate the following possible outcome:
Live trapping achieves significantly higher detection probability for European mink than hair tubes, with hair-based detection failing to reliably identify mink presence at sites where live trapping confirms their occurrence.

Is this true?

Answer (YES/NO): NO